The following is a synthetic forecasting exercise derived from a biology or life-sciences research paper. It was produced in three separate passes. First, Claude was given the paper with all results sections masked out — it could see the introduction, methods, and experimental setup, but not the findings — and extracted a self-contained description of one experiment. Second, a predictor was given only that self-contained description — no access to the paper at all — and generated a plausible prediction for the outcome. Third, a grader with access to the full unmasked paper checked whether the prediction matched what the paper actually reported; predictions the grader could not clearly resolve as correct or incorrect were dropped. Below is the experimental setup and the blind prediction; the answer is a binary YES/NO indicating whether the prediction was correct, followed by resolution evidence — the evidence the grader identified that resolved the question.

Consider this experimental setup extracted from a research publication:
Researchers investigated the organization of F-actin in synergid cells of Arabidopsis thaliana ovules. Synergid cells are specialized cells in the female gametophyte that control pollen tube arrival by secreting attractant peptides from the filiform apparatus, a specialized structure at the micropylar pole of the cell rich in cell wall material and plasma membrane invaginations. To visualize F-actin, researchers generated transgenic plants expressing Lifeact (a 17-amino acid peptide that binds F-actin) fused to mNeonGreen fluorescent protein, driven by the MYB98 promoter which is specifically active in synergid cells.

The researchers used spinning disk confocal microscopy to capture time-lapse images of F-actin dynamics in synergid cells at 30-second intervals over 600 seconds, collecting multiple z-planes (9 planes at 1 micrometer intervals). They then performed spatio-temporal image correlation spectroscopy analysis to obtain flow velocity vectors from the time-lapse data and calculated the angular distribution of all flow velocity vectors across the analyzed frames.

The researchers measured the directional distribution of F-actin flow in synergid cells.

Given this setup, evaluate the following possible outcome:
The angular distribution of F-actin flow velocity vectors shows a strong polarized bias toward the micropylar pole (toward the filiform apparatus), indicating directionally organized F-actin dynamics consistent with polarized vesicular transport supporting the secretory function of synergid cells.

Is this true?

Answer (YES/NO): YES